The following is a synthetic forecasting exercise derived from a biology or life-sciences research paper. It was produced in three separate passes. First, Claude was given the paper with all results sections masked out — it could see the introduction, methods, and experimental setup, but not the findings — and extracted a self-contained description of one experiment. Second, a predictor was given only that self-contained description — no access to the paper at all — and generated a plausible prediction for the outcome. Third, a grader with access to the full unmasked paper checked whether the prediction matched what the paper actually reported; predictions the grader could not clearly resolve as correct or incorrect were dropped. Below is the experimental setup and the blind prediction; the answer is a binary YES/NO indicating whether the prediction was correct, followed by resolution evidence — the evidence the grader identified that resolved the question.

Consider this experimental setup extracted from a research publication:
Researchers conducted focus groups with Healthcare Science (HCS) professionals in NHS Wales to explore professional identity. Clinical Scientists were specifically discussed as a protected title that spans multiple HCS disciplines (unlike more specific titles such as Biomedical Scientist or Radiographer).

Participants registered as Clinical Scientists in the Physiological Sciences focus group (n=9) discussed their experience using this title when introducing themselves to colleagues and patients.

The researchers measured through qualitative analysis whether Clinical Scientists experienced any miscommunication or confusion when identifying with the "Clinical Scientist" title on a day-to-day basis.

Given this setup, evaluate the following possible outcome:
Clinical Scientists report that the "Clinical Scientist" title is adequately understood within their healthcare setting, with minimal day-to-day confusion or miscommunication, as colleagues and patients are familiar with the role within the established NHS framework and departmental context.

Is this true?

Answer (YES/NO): NO